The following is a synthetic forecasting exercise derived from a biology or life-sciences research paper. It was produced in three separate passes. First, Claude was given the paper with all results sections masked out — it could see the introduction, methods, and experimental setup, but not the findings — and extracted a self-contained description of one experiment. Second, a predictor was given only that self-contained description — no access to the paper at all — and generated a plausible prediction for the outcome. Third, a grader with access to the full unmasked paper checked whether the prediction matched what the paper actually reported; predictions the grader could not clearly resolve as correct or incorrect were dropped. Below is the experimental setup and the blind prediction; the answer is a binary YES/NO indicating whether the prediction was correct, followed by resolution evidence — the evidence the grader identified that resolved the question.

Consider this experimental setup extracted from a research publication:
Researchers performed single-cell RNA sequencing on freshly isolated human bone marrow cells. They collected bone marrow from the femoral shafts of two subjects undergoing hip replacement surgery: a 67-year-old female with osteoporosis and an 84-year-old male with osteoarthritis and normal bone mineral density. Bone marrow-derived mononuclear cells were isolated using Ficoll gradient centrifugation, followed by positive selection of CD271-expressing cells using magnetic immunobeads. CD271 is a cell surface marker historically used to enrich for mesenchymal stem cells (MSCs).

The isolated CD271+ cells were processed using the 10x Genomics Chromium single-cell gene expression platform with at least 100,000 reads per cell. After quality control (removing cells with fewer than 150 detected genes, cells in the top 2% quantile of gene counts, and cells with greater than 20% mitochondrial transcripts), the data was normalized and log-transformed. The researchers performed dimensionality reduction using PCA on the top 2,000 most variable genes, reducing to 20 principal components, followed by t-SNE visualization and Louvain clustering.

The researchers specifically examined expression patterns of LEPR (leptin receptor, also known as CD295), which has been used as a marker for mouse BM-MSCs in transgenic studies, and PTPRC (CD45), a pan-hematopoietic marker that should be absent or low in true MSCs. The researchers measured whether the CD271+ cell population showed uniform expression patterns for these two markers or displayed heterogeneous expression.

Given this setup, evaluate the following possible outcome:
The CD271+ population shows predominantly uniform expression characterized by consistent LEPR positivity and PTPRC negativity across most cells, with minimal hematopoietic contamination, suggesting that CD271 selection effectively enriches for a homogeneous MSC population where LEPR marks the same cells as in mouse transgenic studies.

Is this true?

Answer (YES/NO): NO